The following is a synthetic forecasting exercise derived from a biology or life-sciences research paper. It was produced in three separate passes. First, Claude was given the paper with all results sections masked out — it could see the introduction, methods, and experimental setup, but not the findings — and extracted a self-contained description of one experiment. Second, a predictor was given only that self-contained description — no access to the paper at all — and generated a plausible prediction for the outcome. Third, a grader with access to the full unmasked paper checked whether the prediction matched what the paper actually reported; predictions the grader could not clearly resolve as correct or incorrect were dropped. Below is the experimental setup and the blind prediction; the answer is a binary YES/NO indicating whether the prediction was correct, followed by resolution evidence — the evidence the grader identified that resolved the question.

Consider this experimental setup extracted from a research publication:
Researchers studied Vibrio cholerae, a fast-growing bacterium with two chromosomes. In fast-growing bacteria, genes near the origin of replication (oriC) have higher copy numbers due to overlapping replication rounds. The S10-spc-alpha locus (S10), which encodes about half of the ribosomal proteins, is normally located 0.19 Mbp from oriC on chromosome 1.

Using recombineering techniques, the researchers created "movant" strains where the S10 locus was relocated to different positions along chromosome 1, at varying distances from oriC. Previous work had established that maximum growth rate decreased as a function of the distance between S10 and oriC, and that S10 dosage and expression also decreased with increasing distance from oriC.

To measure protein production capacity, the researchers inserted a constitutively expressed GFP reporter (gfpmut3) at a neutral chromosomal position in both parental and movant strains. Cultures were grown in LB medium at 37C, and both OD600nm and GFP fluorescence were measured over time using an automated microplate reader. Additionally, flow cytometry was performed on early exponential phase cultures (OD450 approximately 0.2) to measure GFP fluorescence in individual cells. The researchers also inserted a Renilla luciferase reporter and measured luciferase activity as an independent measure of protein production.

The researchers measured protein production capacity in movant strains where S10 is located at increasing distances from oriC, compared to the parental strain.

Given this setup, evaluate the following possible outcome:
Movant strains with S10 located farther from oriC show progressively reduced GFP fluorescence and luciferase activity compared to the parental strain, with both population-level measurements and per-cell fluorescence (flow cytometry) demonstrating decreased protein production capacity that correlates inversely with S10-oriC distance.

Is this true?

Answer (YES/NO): NO